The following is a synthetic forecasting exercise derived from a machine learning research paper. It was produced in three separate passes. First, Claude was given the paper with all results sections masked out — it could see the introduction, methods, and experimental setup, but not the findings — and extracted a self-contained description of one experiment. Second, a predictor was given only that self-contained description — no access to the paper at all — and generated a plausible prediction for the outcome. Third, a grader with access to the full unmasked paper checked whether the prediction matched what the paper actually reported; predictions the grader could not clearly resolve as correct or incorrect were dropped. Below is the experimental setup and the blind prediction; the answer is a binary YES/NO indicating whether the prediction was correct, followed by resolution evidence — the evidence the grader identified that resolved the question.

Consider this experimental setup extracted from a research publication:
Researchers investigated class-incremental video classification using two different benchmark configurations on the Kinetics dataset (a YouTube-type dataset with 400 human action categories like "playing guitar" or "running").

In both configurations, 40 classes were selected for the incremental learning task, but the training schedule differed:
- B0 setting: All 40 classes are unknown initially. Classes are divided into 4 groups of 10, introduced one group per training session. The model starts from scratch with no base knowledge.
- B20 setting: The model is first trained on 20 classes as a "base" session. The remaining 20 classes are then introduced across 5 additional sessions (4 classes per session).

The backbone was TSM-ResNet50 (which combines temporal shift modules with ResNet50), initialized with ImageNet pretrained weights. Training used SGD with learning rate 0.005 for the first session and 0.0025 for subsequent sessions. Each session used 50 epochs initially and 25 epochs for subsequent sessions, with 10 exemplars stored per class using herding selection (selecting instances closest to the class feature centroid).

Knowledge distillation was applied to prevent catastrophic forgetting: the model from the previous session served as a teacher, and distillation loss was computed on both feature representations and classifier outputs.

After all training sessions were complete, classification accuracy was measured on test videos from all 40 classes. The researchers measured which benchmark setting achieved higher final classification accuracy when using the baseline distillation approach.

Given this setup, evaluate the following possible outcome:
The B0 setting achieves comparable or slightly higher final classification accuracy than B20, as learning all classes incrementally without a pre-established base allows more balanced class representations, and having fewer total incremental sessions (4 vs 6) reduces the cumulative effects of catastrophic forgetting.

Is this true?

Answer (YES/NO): YES